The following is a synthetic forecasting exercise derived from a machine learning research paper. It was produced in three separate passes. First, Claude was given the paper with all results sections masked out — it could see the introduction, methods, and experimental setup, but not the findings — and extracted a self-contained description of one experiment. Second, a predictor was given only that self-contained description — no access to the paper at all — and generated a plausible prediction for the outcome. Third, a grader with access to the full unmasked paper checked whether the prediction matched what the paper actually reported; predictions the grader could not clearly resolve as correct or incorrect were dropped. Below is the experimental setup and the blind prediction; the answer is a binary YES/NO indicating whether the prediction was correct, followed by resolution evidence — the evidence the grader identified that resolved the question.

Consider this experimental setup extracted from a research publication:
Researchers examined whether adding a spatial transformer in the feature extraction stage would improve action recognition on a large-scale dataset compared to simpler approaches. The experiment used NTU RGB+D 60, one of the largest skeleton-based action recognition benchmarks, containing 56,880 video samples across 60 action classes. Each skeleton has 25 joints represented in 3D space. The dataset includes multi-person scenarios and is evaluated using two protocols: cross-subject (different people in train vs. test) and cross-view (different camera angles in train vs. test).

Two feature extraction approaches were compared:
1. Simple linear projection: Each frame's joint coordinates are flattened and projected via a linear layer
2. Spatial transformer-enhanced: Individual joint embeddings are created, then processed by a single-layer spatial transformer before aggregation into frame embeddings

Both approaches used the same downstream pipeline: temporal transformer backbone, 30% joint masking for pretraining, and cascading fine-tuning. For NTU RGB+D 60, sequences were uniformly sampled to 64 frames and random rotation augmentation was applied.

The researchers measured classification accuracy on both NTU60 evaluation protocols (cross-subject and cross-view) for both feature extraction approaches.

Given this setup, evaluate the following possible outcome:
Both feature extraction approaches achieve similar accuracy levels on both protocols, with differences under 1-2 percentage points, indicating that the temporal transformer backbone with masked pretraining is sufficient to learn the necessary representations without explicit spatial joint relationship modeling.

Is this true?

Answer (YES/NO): YES